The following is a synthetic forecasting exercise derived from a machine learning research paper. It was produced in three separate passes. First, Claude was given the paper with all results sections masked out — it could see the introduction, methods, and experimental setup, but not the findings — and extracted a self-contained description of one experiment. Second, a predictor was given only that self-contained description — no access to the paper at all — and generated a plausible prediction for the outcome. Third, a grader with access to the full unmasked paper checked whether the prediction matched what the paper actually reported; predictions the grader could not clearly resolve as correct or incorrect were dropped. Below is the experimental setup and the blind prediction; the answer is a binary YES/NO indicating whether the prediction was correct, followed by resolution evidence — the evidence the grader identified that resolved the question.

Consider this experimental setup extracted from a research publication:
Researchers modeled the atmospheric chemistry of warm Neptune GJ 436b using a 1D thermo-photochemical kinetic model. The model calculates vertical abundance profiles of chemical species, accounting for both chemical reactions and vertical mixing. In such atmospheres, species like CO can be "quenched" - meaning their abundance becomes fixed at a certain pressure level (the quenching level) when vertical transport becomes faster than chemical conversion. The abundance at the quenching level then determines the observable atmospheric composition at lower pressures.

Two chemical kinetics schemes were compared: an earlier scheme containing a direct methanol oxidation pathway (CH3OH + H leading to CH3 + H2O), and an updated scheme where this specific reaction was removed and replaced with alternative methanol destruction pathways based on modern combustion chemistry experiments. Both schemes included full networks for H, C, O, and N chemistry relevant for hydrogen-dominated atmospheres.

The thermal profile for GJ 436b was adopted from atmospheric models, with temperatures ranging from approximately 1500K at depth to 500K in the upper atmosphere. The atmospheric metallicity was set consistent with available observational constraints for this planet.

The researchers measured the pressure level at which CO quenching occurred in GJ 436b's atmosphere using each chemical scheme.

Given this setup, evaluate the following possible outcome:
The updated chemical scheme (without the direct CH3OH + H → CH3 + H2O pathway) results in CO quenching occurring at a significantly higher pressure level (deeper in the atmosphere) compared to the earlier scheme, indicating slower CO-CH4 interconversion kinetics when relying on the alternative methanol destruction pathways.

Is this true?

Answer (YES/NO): YES